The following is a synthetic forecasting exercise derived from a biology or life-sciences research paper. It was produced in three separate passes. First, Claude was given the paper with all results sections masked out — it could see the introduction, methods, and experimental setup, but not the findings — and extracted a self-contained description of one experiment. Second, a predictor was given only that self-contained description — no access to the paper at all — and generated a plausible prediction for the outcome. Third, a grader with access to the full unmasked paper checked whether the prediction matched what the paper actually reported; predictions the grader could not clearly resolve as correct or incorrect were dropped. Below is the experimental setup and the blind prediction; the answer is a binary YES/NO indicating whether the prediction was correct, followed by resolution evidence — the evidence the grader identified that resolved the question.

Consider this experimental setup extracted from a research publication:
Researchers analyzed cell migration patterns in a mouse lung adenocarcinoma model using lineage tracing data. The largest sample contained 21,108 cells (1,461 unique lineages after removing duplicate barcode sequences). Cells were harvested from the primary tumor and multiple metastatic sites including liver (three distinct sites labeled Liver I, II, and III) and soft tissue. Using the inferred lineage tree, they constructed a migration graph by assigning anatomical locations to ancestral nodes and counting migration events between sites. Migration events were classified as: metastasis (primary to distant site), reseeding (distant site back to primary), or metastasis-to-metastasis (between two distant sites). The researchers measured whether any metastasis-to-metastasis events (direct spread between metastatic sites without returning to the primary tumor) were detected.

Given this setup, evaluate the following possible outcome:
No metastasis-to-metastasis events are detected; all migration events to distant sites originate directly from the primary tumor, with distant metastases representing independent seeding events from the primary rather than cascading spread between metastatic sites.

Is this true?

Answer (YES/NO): NO